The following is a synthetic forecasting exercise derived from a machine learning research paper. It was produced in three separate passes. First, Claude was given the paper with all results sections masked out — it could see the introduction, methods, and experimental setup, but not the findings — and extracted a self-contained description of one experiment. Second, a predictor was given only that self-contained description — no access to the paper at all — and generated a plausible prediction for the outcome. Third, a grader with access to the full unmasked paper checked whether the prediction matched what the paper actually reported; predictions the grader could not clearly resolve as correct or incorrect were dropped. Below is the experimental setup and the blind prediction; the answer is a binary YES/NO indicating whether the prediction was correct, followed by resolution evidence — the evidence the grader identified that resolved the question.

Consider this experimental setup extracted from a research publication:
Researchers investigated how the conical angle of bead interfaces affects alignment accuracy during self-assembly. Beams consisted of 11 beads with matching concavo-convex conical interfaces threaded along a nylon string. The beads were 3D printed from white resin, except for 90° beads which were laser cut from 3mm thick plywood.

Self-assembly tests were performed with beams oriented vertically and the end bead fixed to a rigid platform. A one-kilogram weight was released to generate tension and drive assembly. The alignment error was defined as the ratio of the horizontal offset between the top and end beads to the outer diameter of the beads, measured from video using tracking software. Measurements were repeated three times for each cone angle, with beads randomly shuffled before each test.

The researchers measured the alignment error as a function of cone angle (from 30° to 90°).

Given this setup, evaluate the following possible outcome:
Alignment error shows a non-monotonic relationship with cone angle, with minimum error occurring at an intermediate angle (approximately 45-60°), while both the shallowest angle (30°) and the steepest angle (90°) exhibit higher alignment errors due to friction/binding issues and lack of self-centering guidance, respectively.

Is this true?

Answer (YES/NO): NO